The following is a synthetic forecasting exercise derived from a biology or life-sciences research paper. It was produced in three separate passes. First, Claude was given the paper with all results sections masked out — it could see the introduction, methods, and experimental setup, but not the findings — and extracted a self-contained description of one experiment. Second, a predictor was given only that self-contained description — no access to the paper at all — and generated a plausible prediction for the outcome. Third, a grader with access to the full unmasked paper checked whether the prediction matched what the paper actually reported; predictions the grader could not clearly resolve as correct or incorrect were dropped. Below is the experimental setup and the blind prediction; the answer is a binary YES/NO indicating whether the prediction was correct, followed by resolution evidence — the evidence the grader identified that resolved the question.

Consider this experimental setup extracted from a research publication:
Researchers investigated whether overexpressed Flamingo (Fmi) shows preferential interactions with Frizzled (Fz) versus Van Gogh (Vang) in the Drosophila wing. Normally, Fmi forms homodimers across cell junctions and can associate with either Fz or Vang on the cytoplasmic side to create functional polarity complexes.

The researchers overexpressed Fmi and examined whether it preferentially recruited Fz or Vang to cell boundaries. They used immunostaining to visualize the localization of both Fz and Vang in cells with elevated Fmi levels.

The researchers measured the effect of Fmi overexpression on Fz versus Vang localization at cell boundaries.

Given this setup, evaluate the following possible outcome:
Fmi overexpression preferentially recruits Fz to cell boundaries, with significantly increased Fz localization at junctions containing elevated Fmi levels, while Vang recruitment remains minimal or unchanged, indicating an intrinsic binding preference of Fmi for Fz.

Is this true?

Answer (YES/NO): NO